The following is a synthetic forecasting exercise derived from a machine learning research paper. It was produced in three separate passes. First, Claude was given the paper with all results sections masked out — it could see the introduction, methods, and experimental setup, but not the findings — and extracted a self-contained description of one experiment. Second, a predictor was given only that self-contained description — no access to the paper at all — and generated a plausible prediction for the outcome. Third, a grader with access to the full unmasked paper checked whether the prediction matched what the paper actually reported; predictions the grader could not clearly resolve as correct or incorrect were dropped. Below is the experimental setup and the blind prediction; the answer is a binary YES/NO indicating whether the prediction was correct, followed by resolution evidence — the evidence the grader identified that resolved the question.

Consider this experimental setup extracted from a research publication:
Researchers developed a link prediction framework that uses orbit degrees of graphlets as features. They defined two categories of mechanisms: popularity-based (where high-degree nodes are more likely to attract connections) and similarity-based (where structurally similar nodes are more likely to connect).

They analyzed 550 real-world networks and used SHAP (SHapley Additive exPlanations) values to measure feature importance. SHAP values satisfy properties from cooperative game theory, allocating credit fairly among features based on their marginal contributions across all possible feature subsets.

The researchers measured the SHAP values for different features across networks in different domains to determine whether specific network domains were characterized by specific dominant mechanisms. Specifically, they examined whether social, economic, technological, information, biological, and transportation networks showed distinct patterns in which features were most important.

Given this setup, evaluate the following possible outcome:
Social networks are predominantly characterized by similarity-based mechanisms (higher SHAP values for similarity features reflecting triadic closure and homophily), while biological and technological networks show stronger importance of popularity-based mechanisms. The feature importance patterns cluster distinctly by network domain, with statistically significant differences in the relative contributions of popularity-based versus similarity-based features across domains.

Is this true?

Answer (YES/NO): NO